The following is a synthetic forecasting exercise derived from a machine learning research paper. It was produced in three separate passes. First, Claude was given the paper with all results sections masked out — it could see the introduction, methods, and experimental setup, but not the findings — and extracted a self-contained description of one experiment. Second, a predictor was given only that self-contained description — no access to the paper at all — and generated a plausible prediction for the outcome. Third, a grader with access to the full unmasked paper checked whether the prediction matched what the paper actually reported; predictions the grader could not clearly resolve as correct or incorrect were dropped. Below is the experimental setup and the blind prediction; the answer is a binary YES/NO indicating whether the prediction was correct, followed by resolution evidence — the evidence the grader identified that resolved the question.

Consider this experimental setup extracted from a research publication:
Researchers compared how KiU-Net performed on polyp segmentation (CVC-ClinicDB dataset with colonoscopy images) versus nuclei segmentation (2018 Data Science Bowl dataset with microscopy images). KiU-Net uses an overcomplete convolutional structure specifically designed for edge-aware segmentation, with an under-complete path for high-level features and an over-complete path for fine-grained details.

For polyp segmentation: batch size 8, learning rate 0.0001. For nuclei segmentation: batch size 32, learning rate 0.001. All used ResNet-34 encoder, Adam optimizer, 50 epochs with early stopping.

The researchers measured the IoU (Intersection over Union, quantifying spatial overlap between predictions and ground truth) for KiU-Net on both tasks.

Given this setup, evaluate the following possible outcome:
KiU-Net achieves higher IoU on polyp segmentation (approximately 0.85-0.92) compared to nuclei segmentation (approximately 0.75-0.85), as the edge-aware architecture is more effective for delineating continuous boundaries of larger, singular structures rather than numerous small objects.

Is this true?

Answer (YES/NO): NO